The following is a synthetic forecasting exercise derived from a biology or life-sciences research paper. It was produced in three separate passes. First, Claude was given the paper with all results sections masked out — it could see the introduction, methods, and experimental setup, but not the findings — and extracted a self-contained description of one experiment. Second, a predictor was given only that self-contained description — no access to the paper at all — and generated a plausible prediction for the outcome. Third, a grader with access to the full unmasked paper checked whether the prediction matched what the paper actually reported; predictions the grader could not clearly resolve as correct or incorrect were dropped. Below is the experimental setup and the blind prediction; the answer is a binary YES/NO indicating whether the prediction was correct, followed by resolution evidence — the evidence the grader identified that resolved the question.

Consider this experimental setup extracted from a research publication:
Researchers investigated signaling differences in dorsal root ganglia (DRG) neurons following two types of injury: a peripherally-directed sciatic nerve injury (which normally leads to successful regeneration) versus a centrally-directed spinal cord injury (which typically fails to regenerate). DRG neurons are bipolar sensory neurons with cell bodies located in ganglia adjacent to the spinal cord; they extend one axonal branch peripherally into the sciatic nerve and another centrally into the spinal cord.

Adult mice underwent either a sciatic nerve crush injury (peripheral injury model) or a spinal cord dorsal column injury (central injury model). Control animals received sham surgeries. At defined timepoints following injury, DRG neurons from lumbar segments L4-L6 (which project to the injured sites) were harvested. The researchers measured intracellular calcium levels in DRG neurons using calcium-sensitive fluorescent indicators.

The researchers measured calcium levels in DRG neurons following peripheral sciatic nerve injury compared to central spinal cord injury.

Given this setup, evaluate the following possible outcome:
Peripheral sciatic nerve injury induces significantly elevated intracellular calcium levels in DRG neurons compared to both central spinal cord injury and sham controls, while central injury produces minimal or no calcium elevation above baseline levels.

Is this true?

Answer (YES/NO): YES